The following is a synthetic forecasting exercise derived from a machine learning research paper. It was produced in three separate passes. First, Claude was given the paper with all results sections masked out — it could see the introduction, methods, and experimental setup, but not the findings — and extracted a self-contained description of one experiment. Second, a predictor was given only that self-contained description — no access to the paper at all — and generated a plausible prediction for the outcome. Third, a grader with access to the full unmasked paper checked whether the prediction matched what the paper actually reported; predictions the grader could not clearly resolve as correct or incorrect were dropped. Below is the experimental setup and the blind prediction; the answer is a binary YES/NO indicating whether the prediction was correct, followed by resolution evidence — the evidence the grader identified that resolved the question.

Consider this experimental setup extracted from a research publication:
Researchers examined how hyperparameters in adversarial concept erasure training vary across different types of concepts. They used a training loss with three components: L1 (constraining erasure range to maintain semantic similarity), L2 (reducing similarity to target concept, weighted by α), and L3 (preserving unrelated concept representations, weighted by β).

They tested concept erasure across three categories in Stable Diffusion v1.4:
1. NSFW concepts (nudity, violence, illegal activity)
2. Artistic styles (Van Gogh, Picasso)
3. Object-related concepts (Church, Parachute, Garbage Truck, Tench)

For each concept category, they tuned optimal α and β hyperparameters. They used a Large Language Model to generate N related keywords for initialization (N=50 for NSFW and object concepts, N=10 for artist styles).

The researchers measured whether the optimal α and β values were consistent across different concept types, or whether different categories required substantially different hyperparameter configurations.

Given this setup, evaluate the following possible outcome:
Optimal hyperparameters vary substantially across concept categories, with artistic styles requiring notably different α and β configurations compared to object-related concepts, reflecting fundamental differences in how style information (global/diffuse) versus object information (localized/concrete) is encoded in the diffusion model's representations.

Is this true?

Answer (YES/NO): NO